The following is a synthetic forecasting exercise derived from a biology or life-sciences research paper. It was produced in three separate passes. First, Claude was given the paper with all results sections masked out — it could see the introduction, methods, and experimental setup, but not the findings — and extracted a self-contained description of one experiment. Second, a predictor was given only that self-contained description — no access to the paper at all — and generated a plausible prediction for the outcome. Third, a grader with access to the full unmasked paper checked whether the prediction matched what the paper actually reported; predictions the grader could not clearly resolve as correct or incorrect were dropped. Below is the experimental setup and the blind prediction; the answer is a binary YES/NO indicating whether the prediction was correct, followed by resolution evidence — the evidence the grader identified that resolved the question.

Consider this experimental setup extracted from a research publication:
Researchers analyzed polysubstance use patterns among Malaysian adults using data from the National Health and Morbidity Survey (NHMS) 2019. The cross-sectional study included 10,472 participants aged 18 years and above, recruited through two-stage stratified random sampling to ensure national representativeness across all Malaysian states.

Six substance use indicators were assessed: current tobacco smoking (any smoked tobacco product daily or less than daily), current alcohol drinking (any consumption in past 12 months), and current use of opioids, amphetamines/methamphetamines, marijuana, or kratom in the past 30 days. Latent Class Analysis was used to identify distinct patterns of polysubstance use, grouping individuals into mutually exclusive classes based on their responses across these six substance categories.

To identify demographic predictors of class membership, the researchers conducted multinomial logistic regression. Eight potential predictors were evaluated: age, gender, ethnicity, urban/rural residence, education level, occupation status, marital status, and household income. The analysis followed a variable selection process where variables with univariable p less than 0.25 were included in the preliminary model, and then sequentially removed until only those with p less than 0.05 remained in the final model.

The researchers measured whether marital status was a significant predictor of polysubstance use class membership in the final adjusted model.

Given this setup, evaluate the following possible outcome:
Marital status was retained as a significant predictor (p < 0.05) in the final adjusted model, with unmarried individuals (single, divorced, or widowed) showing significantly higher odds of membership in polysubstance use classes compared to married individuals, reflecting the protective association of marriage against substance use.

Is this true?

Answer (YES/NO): NO